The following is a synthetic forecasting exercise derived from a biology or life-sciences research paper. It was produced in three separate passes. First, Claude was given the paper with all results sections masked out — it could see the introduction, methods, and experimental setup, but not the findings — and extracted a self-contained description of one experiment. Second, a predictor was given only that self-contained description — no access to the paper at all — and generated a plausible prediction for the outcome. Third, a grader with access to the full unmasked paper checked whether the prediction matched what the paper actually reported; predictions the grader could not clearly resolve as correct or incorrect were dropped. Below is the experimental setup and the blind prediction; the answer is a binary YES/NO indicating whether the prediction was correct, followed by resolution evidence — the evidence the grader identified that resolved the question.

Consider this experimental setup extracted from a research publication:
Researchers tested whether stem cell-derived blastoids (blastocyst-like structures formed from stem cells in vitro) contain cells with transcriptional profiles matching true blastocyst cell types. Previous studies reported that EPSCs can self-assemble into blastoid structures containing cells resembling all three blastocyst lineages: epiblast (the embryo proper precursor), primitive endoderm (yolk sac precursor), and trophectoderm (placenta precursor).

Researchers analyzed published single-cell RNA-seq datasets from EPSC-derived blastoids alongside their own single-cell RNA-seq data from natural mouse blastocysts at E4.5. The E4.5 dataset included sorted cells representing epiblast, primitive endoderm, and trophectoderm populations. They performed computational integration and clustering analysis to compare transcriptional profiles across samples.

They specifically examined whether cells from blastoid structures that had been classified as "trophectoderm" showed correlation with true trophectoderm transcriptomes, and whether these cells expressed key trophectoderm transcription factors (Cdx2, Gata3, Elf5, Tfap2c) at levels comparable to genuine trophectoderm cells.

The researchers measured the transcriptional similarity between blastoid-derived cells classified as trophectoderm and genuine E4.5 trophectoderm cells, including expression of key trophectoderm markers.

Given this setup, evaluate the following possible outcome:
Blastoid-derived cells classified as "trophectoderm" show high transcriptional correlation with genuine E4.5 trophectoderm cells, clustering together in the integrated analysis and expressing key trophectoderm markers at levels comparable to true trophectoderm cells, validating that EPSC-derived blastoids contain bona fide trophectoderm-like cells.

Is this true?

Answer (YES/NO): NO